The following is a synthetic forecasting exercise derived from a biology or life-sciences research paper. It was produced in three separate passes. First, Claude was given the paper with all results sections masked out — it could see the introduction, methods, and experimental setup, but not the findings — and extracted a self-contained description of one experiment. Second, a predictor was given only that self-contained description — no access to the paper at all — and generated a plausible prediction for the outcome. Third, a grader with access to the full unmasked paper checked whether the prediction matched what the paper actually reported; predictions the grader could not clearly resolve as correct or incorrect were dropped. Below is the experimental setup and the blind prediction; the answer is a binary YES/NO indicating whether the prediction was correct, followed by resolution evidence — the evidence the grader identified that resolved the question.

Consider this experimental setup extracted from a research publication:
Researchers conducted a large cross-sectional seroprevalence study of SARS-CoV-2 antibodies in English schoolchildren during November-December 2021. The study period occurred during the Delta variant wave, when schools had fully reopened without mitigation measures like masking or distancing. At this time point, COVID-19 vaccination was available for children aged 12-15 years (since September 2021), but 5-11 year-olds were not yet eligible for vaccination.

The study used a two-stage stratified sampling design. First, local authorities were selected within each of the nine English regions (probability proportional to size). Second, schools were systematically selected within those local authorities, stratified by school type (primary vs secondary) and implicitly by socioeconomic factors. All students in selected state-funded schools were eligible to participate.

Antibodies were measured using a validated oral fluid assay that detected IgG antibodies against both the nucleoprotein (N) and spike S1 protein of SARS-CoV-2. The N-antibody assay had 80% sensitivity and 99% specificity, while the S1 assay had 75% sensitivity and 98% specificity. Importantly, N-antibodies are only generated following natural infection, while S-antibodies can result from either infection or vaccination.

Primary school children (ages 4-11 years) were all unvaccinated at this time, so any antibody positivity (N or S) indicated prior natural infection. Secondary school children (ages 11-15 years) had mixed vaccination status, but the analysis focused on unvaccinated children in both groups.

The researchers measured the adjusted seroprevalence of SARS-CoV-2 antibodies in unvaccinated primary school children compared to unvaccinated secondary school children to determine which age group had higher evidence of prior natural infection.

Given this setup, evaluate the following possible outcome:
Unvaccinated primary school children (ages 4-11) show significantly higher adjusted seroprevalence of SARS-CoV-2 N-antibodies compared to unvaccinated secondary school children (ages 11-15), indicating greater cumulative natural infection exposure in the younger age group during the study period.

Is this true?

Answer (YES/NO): NO